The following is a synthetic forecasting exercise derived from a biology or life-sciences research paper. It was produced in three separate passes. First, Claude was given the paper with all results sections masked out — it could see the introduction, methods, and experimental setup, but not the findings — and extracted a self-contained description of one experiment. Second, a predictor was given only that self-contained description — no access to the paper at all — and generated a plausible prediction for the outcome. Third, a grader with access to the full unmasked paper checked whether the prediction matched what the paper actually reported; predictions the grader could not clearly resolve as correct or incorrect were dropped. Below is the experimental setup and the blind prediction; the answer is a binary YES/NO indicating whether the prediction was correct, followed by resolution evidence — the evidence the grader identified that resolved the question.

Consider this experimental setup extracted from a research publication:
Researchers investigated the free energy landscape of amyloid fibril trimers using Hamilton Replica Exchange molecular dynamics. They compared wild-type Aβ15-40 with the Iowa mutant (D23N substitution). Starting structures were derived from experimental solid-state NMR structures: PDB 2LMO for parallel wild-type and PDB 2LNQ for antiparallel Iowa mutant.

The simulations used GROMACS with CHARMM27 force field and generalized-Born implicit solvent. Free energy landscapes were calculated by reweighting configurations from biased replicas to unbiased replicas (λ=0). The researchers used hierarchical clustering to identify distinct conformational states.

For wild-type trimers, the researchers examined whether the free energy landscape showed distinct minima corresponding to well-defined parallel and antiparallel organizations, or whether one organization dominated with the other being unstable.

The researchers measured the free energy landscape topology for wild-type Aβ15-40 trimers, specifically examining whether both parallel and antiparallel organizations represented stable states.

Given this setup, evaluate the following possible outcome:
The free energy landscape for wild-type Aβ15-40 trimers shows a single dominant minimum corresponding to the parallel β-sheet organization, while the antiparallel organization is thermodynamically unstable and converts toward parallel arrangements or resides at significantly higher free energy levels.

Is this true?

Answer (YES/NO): NO